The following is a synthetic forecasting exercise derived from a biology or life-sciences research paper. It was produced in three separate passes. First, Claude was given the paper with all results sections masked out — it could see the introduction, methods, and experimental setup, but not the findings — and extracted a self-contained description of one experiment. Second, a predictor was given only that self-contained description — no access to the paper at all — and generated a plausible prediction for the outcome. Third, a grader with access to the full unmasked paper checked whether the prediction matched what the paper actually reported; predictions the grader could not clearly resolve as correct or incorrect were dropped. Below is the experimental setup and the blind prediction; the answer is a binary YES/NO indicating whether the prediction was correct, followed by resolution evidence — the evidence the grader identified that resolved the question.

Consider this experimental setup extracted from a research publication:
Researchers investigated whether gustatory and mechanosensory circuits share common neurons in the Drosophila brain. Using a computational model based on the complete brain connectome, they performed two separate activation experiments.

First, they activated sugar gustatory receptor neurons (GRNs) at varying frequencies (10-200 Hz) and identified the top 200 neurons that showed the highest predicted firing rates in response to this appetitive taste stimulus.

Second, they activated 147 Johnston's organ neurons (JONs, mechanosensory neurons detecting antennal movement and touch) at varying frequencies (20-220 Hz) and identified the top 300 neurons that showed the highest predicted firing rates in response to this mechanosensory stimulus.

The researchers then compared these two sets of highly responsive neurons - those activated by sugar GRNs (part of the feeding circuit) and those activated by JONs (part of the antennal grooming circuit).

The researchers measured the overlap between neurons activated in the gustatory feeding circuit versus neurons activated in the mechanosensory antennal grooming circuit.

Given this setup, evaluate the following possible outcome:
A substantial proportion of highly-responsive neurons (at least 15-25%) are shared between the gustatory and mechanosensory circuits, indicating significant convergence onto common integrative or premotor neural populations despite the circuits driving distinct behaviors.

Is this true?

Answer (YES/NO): NO